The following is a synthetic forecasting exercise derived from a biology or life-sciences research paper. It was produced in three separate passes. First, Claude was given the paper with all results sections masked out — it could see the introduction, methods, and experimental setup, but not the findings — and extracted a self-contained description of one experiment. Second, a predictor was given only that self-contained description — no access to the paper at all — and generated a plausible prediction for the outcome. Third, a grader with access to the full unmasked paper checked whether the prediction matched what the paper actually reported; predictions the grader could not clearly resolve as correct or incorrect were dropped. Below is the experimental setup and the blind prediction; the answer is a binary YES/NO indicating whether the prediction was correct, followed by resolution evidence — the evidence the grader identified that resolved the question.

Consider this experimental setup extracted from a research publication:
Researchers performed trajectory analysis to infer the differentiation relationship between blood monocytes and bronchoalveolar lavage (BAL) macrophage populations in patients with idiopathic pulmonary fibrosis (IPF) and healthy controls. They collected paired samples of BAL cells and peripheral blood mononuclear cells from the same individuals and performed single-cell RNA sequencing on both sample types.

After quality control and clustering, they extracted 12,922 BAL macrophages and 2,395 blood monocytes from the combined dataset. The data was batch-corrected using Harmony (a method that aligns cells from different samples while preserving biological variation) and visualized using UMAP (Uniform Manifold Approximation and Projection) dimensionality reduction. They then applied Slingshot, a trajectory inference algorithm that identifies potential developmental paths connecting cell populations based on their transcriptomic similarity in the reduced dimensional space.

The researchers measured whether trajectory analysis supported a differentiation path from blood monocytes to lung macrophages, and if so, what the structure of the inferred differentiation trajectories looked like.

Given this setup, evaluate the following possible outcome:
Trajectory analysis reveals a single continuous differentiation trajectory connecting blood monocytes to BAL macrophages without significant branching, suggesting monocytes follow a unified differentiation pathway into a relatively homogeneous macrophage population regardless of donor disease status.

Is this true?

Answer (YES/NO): NO